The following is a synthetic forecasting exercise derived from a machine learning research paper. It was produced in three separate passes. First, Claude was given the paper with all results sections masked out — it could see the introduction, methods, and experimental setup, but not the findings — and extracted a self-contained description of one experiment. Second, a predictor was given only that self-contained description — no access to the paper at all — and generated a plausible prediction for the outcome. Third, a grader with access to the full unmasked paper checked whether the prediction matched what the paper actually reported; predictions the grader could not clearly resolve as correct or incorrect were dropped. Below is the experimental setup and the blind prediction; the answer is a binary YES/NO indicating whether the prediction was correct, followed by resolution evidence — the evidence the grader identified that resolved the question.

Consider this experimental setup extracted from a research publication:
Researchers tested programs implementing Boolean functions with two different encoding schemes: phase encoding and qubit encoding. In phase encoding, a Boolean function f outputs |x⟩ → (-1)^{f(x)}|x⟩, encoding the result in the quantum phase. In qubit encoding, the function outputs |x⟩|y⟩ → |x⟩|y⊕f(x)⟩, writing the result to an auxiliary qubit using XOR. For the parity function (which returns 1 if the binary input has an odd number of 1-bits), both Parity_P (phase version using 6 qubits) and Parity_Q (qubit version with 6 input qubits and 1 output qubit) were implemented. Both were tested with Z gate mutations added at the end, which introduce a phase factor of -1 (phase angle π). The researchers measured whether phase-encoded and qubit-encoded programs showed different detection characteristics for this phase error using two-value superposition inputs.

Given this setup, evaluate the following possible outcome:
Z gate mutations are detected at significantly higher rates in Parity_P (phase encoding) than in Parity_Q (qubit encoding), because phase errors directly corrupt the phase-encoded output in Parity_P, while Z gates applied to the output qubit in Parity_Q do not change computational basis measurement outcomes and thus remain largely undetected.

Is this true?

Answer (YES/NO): NO